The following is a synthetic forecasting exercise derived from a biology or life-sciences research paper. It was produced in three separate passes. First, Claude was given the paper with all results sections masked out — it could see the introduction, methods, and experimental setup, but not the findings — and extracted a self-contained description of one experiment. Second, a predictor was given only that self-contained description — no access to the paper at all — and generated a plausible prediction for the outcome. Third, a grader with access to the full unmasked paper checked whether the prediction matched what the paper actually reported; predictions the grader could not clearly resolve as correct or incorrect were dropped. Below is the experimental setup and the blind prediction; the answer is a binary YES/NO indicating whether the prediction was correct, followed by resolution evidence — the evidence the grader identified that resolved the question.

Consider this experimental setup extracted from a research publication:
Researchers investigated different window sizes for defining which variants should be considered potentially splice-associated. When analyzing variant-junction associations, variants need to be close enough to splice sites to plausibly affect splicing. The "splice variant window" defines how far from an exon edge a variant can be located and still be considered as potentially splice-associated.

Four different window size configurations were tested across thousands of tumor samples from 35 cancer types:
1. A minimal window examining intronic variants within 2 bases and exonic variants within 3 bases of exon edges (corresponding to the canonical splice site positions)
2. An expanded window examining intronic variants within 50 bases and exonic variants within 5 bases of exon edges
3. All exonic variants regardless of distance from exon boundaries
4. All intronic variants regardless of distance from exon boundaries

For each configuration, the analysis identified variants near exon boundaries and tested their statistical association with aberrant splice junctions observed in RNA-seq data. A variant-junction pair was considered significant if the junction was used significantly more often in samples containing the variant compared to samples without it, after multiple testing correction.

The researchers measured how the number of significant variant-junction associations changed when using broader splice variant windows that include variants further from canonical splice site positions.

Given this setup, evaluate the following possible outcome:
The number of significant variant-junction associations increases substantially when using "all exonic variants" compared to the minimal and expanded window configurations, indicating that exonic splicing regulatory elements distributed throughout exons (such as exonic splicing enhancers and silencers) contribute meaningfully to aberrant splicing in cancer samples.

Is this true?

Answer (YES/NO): NO